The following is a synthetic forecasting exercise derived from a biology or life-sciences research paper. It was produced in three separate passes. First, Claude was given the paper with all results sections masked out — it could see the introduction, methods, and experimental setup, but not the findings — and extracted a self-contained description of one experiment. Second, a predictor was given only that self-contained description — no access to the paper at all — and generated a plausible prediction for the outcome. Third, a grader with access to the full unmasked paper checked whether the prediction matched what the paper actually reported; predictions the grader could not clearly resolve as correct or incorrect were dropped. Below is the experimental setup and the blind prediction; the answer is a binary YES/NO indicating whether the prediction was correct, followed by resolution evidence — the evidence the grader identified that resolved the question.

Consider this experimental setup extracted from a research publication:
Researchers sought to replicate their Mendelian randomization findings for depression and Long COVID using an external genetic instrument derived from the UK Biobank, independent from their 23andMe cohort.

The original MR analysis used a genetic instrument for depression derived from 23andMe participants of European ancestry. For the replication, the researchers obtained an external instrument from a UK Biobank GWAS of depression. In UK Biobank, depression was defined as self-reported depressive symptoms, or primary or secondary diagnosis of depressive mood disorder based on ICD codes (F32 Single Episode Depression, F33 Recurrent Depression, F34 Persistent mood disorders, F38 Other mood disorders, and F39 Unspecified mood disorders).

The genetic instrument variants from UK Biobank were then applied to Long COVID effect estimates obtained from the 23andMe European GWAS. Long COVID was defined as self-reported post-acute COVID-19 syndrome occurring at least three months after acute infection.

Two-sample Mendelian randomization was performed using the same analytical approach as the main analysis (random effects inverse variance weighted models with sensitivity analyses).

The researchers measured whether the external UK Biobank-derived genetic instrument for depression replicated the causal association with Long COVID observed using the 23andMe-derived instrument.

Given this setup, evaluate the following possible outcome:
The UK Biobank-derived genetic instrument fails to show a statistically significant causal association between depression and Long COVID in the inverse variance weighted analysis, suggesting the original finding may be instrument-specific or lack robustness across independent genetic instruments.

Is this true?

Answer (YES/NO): NO